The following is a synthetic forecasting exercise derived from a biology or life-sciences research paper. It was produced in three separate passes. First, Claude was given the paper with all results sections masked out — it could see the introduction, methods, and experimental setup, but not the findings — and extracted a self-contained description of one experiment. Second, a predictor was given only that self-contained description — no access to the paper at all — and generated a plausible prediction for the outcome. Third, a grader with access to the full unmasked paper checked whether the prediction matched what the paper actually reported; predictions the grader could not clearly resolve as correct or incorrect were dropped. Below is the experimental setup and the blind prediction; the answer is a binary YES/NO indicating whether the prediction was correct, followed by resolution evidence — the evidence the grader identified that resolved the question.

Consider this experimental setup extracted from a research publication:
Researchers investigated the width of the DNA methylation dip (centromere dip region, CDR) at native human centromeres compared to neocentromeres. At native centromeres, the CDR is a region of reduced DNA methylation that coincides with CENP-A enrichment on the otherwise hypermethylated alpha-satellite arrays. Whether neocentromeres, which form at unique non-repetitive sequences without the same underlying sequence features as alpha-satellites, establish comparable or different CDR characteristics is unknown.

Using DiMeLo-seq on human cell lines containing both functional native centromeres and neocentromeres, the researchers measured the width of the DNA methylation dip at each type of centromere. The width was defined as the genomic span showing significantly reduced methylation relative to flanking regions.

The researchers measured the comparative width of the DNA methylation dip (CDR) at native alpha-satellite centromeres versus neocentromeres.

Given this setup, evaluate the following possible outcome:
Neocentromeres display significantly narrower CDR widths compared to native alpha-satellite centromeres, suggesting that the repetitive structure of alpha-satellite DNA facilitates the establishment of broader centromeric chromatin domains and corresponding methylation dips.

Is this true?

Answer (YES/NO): YES